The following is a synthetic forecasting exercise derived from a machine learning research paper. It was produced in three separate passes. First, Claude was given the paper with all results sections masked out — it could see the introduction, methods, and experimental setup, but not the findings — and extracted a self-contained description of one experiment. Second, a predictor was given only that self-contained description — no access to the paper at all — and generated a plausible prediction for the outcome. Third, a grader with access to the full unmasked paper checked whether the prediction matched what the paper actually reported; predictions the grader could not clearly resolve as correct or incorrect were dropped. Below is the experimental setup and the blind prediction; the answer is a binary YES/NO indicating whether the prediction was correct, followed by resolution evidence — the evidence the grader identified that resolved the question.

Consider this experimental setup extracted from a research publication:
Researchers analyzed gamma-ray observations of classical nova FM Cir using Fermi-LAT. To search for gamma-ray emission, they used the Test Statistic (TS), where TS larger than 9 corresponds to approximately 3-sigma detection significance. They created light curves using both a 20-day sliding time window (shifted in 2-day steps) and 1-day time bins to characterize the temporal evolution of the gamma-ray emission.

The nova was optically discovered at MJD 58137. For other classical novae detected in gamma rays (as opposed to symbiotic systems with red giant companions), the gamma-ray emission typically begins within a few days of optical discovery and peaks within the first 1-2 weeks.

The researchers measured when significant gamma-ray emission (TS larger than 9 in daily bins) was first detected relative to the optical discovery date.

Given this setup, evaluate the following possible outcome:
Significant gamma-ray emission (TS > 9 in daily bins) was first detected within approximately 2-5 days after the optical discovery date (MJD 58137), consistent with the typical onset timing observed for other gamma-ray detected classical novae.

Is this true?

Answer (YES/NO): NO